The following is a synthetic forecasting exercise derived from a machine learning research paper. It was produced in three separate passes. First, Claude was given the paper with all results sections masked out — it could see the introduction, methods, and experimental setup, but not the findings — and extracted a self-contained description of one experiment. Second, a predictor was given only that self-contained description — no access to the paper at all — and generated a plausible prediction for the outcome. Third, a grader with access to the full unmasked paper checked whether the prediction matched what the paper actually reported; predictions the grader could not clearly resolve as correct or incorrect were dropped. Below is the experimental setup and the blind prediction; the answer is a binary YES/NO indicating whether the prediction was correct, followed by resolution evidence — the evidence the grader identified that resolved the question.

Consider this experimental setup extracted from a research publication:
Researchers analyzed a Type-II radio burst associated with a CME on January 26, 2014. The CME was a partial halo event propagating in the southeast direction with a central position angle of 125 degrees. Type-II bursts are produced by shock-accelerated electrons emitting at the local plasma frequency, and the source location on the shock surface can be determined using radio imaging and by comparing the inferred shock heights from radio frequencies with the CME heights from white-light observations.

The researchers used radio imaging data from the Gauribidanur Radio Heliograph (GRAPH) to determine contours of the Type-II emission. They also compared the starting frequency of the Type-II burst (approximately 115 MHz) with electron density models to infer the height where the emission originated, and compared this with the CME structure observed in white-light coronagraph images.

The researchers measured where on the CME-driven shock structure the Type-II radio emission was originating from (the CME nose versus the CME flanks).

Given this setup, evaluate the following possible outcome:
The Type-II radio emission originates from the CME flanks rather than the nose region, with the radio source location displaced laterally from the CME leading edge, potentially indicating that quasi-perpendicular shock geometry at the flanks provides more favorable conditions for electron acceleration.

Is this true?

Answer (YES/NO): YES